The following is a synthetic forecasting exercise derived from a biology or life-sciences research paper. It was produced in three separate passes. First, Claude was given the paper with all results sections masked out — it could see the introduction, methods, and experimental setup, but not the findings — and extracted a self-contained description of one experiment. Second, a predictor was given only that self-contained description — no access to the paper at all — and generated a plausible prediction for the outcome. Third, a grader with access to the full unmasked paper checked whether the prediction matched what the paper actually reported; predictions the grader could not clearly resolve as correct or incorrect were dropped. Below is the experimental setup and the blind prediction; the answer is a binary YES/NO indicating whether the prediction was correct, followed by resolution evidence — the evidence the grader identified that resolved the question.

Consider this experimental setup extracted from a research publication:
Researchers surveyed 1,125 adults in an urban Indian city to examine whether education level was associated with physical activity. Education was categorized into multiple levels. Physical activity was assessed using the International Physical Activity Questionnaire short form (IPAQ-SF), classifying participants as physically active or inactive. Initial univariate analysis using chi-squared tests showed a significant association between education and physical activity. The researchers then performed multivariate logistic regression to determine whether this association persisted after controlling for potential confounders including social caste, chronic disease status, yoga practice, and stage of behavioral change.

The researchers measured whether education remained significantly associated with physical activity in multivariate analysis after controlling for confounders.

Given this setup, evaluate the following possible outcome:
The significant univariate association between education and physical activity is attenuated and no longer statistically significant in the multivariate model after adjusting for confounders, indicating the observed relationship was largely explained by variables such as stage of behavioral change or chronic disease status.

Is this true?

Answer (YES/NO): YES